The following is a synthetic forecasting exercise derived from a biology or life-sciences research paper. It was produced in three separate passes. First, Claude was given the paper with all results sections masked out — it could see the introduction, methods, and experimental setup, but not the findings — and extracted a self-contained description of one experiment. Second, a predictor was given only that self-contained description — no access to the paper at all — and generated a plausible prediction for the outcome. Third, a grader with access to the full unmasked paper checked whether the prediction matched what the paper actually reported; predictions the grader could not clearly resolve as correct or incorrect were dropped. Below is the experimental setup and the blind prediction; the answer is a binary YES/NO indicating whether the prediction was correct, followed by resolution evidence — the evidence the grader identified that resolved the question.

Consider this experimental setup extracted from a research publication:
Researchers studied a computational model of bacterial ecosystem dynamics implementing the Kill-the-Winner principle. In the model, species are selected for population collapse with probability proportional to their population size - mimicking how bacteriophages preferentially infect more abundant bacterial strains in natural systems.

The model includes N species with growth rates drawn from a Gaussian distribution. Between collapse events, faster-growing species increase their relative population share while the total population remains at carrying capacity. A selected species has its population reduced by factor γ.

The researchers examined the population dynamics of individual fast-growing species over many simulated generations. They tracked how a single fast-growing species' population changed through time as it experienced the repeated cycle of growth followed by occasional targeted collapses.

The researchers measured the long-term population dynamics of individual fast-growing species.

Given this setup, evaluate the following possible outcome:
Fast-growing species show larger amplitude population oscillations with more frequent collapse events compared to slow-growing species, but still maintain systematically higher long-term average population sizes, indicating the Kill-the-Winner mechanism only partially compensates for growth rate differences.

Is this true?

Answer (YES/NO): YES